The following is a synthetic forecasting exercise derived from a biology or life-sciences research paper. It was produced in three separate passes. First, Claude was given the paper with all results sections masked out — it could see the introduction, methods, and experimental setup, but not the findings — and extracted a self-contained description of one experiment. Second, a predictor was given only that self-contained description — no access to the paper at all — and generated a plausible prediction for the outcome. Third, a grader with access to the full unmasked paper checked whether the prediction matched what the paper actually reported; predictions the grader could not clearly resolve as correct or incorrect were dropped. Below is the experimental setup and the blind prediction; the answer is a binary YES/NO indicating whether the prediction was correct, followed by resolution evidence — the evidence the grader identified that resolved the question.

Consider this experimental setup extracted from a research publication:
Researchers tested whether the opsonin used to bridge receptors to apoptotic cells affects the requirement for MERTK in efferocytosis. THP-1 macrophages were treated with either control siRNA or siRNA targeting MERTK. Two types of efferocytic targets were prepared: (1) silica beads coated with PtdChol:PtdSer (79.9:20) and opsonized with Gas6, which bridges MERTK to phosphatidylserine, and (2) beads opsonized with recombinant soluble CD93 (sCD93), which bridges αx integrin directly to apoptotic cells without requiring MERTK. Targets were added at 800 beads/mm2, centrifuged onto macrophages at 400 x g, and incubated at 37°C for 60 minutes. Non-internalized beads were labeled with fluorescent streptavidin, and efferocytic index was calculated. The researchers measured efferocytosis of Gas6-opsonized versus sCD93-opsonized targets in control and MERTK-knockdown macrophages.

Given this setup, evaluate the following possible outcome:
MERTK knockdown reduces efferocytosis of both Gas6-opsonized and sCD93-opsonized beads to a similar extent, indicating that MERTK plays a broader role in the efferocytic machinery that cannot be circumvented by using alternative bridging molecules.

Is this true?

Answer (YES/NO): NO